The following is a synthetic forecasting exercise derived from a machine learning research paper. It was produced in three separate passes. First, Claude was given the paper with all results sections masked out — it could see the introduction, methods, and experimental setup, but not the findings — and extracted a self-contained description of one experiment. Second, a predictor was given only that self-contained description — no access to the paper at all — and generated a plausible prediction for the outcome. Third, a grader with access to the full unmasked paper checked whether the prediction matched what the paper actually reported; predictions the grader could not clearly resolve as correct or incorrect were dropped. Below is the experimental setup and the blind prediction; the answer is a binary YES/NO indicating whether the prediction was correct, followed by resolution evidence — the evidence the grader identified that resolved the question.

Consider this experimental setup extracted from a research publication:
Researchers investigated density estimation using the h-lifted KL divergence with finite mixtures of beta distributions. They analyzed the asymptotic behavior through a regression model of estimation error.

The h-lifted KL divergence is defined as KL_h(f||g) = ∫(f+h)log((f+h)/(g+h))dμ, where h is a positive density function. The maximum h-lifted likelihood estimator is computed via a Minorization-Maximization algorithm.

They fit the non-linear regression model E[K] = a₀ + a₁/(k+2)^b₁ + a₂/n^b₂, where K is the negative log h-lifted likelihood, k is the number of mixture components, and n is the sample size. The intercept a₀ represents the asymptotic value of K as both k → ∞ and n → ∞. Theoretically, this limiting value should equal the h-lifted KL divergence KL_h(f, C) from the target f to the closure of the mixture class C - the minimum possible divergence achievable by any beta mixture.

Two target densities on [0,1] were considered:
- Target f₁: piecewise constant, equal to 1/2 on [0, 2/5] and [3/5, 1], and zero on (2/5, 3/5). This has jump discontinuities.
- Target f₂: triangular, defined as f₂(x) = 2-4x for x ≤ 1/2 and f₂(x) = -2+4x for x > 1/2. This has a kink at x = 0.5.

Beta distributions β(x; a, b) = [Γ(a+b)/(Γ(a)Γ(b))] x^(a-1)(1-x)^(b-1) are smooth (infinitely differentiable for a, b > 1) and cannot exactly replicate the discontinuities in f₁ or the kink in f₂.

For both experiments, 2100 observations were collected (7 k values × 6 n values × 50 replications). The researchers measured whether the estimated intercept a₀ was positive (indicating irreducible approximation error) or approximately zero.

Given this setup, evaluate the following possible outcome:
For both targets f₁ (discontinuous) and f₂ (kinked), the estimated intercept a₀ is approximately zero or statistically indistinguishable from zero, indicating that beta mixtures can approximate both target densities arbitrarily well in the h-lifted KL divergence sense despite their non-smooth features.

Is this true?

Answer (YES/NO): NO